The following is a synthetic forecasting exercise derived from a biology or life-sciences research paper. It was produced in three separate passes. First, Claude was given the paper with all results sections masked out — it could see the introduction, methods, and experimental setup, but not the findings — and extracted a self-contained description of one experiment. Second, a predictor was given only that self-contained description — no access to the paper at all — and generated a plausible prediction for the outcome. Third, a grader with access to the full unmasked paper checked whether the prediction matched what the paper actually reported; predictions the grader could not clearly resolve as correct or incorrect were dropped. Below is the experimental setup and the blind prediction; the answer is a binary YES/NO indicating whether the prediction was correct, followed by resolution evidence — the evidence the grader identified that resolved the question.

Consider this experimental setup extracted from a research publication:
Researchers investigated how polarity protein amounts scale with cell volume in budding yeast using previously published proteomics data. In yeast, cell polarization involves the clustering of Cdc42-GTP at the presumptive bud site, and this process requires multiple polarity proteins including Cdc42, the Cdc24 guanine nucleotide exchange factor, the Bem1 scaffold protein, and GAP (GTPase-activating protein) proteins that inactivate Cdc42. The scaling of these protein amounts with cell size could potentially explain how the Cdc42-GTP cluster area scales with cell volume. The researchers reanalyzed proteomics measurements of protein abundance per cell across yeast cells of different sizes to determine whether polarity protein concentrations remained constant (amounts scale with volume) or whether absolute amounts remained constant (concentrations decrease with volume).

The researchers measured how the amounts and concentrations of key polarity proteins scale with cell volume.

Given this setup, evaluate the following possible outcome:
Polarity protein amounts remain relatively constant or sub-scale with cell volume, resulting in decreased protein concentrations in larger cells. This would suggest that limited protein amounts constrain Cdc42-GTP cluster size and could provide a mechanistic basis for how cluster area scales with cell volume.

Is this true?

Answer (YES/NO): NO